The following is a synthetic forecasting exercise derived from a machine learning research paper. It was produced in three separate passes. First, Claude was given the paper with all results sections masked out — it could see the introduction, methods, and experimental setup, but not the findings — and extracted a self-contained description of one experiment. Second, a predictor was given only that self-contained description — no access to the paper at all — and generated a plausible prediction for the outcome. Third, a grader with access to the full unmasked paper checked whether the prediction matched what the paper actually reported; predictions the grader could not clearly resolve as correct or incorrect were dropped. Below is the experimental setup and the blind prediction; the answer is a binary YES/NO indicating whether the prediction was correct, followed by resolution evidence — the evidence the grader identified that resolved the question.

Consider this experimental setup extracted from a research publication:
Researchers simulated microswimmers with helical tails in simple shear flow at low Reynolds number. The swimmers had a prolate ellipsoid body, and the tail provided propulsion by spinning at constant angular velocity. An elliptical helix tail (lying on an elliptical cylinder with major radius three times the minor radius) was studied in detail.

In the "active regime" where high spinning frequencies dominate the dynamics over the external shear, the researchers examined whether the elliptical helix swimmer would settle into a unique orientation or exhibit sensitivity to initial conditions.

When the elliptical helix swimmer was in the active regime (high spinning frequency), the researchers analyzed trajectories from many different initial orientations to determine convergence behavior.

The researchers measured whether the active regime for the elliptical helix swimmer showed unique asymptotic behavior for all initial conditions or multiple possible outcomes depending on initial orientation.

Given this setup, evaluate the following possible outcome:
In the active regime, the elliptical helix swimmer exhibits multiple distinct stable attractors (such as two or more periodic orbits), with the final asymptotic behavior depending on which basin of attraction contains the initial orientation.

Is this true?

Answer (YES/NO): NO